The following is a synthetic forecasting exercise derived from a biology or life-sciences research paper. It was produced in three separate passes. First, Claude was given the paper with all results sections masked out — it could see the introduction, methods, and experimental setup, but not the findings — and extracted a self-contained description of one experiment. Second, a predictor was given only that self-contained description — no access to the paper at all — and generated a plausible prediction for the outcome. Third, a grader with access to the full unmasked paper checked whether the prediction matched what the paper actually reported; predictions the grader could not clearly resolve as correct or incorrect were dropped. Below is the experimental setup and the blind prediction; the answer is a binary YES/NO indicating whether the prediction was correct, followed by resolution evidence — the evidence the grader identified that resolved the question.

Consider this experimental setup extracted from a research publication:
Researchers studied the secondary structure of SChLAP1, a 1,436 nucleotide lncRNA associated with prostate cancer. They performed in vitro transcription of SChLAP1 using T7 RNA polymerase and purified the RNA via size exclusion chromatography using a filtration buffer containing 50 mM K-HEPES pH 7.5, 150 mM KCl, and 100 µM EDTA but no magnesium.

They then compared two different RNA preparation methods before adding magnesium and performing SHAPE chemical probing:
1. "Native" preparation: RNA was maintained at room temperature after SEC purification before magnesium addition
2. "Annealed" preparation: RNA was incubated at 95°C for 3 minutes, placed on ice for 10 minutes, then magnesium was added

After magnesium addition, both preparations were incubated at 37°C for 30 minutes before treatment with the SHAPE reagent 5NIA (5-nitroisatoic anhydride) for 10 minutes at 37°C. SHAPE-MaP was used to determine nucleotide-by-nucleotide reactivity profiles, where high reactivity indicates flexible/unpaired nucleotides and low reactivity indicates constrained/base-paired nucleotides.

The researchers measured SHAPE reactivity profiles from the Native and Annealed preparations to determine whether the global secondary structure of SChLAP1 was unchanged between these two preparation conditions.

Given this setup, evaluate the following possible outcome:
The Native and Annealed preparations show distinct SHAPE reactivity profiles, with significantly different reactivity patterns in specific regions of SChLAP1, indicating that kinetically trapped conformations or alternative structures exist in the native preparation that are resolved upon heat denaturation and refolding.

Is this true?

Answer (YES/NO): NO